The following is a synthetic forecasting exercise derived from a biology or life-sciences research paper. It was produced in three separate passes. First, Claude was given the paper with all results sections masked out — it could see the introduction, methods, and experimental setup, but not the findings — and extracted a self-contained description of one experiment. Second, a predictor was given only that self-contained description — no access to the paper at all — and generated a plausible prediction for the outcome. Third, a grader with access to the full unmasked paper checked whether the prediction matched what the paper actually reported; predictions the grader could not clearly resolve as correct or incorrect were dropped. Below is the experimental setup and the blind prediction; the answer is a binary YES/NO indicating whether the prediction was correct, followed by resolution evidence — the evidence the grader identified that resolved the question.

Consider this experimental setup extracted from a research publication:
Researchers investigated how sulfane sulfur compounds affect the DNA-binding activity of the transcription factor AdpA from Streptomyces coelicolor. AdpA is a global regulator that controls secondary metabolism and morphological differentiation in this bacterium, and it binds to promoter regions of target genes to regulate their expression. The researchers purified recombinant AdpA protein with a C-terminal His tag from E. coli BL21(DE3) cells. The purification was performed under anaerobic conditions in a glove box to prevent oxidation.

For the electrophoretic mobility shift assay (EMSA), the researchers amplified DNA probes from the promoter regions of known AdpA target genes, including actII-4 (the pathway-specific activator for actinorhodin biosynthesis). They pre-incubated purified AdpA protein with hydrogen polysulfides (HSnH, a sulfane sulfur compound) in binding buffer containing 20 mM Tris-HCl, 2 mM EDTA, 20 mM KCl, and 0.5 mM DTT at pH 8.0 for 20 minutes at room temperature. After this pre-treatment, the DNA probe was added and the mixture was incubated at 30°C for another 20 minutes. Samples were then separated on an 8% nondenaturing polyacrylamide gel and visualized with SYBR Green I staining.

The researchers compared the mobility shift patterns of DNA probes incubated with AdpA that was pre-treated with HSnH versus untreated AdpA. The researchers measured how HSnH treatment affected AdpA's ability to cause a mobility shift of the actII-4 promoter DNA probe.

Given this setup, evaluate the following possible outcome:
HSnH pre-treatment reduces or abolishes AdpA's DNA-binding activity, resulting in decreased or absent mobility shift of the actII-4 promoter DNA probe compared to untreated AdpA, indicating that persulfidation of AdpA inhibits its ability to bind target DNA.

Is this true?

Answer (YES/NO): YES